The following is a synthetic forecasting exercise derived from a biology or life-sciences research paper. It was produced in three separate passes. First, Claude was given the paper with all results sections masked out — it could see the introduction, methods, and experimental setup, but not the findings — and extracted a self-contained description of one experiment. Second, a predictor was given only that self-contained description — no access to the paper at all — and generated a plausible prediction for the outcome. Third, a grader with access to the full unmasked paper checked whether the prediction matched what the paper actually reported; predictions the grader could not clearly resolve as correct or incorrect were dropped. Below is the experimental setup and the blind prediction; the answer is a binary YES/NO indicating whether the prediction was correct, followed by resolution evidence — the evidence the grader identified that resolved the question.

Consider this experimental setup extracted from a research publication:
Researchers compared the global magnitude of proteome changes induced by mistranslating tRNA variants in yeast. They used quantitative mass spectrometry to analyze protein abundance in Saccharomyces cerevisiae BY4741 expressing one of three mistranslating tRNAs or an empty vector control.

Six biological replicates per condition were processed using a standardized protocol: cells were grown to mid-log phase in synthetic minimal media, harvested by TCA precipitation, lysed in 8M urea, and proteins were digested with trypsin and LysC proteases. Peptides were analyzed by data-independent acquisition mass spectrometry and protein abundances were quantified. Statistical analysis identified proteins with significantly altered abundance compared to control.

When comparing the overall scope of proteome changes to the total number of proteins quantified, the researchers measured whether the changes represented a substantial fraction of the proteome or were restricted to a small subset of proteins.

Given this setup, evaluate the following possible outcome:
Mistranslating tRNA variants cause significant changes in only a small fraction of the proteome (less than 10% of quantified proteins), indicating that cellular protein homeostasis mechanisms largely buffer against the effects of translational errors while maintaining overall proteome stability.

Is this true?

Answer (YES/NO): YES